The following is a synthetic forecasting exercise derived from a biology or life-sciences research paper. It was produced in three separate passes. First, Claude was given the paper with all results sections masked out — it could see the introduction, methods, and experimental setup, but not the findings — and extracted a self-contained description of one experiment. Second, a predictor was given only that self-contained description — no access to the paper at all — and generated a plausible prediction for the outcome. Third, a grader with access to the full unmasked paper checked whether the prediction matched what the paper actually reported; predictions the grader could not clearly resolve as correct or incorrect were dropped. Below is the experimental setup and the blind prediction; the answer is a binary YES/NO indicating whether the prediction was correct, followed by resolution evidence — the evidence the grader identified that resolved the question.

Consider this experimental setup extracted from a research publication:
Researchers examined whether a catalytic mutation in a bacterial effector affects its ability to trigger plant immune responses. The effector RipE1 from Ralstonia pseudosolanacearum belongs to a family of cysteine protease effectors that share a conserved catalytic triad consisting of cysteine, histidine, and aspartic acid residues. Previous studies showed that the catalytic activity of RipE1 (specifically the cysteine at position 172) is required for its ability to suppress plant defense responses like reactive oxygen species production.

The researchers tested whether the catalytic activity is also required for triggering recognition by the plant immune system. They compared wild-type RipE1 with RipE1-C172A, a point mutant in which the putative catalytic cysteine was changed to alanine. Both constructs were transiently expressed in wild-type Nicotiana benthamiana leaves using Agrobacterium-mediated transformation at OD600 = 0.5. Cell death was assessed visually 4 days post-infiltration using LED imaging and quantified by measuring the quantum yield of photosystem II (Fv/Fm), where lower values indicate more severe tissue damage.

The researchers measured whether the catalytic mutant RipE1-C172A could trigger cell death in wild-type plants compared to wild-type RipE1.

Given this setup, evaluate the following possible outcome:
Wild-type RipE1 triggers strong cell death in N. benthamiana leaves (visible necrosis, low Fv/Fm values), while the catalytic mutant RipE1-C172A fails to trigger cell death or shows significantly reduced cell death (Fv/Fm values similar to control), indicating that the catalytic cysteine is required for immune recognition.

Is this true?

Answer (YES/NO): YES